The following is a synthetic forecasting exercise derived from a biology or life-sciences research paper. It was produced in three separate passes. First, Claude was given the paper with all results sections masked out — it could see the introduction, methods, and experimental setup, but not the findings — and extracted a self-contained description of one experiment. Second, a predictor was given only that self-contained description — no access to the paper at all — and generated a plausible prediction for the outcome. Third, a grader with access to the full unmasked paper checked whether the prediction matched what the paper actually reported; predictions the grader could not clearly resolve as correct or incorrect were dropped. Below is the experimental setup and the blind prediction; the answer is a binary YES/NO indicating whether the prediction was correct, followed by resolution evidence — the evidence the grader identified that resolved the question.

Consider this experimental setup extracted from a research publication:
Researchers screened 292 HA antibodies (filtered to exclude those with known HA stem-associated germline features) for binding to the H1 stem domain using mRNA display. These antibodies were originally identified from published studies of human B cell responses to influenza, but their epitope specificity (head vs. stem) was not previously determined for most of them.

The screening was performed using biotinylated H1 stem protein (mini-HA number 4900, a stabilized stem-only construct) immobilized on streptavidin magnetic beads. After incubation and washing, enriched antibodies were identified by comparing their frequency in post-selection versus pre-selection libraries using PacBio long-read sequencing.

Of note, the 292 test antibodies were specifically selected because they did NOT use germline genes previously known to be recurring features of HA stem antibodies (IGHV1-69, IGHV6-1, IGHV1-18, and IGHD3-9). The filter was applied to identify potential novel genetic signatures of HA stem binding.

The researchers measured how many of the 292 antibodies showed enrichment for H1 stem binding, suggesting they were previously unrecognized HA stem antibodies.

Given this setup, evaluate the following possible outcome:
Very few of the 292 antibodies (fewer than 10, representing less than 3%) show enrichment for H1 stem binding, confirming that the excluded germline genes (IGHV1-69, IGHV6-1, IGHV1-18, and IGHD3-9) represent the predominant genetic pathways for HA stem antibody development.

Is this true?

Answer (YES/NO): YES